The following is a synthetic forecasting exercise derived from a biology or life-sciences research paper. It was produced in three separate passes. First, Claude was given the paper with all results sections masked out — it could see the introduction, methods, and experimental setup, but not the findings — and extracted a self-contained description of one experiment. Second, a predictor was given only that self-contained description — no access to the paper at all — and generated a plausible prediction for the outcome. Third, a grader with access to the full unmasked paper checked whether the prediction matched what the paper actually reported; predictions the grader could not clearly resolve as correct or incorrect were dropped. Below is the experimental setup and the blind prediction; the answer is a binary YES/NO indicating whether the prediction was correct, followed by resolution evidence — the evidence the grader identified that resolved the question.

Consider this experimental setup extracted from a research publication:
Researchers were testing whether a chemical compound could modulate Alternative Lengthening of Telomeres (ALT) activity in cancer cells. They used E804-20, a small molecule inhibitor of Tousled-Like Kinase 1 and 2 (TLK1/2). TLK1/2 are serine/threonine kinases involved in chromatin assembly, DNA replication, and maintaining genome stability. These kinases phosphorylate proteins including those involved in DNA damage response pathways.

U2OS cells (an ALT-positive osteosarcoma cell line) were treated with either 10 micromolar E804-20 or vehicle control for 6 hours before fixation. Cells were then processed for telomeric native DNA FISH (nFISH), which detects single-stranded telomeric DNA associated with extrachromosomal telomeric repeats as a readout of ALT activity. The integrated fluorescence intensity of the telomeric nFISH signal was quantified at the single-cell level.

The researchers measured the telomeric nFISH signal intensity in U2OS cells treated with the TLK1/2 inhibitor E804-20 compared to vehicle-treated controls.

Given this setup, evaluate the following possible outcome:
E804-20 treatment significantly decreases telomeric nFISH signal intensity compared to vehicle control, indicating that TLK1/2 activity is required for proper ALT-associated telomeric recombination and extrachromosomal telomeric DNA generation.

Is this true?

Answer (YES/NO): NO